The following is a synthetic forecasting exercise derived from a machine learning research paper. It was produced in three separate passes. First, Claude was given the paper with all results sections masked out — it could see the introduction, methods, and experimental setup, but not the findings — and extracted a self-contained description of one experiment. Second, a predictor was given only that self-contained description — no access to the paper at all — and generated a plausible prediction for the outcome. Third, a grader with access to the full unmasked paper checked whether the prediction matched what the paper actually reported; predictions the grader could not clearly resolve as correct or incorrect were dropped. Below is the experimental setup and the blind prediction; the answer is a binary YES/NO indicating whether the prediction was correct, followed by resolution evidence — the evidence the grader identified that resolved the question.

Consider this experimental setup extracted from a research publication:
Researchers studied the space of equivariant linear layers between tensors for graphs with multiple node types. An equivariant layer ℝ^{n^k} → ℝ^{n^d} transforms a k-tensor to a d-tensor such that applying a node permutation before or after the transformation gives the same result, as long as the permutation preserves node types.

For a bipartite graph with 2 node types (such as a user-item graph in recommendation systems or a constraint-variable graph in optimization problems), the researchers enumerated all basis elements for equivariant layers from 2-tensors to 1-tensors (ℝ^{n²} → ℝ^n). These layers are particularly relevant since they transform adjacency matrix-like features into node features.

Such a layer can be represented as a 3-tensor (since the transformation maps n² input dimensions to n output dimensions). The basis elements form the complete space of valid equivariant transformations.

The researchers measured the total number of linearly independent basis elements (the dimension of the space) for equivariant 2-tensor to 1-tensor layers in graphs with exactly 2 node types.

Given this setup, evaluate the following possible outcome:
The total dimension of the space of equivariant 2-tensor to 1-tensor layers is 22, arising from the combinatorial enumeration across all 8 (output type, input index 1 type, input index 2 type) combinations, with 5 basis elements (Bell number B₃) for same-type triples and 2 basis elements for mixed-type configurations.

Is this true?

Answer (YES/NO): YES